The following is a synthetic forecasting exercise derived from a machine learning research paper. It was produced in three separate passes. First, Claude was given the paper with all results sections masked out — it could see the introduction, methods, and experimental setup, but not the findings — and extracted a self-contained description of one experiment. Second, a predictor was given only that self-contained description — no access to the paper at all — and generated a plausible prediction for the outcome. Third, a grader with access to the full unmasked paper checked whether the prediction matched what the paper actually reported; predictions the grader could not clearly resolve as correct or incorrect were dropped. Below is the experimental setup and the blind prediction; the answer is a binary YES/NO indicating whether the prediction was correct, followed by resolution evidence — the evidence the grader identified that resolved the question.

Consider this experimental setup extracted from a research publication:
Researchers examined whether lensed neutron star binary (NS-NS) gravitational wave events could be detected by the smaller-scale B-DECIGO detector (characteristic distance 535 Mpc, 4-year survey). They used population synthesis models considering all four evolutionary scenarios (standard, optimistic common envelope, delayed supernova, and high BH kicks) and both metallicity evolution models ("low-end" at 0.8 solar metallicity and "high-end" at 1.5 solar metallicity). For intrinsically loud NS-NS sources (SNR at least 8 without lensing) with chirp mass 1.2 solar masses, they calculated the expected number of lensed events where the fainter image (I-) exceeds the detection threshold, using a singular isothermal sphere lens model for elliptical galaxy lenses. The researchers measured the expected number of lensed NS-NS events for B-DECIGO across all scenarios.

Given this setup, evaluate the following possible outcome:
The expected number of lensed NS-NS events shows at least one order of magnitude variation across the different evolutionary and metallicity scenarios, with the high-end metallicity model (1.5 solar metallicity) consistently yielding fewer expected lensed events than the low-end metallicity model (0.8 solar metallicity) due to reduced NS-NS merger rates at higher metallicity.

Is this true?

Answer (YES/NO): NO